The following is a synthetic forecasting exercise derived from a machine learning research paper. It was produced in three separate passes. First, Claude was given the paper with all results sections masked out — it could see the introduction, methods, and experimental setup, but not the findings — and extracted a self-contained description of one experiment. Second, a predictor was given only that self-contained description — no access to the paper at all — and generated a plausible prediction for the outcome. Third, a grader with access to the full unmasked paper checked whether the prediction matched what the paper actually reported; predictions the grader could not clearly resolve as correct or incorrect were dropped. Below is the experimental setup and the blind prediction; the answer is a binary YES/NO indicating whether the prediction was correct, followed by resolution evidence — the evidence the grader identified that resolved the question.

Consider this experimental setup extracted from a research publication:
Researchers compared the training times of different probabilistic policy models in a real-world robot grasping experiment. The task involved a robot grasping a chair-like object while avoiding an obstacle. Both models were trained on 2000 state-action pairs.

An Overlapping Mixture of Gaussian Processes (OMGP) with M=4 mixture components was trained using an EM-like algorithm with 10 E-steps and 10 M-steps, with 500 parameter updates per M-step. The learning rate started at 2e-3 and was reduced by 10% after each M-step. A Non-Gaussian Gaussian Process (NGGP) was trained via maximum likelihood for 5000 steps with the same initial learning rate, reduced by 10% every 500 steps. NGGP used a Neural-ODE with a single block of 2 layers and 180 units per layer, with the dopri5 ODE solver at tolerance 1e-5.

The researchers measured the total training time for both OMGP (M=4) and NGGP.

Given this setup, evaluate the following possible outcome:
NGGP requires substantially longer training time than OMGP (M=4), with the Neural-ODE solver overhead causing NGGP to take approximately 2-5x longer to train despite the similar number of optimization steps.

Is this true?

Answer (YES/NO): NO